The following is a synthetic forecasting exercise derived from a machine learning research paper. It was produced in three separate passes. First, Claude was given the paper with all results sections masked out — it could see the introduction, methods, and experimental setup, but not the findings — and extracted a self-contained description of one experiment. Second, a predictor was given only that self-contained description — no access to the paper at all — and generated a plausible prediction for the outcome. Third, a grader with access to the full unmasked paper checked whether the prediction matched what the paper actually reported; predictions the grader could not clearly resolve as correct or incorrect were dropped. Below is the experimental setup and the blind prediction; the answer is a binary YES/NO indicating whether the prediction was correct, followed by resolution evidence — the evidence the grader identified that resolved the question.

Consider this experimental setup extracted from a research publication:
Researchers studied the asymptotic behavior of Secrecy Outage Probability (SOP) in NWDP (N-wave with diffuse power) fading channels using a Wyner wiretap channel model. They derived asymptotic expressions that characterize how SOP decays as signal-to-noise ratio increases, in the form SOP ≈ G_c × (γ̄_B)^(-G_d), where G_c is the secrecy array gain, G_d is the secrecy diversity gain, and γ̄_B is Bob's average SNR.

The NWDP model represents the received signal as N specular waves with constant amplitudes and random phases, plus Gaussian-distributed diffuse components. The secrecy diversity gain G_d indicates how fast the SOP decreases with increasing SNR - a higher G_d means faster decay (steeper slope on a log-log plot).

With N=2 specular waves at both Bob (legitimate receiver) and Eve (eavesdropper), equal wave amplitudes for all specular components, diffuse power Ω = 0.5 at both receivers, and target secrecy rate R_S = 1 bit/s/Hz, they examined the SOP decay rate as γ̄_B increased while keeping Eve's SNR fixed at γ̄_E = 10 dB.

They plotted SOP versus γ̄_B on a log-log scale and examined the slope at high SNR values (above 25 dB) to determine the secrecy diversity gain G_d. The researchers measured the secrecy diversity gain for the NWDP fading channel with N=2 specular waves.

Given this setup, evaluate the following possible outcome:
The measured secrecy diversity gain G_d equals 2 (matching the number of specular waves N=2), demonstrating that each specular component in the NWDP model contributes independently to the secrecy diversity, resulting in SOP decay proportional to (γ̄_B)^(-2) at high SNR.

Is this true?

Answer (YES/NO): NO